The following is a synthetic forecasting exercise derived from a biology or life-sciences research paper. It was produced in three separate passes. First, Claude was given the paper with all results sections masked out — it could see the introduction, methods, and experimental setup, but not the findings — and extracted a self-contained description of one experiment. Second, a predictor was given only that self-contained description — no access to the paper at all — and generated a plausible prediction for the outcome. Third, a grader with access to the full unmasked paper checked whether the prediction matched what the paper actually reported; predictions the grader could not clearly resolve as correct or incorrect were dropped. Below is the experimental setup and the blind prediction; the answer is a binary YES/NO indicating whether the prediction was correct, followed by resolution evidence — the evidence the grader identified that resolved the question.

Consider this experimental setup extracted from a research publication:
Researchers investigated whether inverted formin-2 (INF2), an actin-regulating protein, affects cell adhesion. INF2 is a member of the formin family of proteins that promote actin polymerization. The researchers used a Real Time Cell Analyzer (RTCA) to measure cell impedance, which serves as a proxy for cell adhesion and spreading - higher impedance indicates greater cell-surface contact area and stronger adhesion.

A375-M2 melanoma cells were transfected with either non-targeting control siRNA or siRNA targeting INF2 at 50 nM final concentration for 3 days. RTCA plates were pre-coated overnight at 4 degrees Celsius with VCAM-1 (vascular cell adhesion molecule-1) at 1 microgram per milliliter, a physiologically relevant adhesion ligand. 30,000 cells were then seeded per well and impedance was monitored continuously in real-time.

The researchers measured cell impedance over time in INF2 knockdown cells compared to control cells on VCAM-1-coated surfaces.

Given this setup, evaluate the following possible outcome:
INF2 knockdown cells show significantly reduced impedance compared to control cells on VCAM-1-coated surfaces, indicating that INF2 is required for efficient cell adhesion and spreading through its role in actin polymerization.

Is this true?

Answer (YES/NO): NO